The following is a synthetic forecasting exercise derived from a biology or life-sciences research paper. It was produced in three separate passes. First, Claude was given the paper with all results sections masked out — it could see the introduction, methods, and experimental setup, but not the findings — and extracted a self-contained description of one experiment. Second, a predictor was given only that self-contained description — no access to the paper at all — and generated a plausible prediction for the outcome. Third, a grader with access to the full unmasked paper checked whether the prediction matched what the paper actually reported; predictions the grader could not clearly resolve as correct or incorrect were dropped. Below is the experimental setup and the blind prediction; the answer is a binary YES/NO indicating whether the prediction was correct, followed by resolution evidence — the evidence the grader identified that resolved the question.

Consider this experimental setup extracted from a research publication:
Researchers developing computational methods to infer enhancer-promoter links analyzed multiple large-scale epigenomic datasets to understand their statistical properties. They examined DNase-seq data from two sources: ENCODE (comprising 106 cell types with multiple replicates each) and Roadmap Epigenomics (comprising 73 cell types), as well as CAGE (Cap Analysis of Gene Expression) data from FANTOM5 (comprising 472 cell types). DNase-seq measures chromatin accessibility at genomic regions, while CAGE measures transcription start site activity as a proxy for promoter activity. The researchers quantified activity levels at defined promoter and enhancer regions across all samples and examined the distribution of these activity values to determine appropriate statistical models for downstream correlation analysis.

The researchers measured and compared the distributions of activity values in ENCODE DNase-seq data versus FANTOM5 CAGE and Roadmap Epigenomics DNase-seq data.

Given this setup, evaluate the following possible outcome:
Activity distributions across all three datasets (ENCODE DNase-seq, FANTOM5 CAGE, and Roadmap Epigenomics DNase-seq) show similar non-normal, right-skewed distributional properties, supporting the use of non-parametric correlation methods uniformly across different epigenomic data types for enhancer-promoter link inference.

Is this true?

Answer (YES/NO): NO